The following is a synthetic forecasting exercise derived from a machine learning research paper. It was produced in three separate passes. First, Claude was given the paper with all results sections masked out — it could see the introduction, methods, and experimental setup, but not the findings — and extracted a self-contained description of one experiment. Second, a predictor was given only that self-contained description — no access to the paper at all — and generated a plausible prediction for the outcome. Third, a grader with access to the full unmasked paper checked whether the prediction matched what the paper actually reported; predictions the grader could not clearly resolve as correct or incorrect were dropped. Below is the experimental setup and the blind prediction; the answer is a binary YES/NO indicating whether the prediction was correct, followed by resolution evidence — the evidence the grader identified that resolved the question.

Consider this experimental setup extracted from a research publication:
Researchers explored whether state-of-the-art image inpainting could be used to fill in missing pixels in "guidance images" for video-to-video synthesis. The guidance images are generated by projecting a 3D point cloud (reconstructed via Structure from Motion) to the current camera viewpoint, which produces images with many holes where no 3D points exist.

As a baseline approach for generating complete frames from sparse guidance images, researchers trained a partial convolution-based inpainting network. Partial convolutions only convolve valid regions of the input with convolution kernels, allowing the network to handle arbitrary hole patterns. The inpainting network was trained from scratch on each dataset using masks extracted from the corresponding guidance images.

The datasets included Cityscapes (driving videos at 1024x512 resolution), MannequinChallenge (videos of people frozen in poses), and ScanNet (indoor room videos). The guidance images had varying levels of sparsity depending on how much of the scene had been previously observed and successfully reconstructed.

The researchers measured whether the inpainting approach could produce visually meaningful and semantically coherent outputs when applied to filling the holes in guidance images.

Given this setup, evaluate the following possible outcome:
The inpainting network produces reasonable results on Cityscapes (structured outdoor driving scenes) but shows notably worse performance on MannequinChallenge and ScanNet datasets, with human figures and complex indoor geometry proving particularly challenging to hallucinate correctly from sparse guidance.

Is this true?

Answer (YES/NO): NO